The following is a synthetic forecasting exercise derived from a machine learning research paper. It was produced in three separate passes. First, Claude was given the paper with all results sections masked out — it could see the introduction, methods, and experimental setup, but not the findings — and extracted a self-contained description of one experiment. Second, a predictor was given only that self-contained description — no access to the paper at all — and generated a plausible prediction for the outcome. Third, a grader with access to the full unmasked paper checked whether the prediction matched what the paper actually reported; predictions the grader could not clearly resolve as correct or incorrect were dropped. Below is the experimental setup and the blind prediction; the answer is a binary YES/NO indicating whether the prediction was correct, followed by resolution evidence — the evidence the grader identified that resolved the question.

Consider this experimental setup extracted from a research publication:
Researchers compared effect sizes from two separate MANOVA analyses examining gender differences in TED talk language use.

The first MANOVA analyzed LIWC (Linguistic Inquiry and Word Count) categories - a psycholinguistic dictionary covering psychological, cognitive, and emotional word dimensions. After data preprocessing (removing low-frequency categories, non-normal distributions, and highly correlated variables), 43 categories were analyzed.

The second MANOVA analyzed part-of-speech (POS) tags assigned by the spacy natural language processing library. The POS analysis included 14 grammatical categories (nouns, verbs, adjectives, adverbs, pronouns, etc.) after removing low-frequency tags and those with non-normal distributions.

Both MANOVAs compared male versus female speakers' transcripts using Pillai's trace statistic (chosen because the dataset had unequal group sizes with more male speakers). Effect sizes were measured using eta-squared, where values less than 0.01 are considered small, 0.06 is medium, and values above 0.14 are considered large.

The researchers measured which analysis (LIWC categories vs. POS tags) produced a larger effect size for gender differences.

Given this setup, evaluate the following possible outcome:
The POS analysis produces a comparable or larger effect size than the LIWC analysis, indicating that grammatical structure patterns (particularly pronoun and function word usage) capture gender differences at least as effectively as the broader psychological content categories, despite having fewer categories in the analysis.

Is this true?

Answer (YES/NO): NO